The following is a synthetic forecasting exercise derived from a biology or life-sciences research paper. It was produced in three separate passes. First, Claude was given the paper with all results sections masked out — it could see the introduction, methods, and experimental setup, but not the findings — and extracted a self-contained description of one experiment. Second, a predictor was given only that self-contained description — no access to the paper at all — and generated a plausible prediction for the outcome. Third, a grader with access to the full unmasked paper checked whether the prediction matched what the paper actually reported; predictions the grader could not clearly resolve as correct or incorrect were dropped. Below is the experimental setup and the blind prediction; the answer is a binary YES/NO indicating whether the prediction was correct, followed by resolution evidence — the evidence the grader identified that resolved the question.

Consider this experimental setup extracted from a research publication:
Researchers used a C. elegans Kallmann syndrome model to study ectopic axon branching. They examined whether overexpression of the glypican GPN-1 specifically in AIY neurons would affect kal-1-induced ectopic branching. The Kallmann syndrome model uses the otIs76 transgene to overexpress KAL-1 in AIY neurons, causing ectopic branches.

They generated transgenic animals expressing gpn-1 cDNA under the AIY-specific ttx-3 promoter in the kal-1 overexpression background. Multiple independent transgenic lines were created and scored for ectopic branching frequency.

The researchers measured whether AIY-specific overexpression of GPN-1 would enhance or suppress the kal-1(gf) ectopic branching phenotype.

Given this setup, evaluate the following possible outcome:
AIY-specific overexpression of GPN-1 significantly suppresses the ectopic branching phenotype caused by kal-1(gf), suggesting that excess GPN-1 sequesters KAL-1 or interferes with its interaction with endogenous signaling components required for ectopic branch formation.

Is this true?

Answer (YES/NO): NO